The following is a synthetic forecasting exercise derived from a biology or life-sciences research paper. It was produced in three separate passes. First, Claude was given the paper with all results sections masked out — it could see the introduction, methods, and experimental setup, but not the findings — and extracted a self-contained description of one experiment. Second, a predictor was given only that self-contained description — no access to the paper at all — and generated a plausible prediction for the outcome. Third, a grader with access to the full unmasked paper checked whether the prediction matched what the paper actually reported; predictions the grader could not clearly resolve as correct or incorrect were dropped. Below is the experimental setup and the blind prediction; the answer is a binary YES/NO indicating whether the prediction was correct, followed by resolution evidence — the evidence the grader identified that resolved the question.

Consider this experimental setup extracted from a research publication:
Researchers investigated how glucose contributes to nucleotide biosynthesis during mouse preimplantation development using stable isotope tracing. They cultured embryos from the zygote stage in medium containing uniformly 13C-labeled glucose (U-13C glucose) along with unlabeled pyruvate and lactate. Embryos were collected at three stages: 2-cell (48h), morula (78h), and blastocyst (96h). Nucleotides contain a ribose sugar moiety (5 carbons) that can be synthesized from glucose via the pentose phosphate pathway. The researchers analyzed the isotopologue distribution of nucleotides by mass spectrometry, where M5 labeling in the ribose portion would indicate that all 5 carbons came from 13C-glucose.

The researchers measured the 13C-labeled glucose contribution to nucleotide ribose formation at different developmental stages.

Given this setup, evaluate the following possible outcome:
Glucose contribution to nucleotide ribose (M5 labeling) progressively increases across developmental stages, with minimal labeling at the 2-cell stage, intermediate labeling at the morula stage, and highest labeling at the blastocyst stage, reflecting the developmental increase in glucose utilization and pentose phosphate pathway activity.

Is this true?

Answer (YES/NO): YES